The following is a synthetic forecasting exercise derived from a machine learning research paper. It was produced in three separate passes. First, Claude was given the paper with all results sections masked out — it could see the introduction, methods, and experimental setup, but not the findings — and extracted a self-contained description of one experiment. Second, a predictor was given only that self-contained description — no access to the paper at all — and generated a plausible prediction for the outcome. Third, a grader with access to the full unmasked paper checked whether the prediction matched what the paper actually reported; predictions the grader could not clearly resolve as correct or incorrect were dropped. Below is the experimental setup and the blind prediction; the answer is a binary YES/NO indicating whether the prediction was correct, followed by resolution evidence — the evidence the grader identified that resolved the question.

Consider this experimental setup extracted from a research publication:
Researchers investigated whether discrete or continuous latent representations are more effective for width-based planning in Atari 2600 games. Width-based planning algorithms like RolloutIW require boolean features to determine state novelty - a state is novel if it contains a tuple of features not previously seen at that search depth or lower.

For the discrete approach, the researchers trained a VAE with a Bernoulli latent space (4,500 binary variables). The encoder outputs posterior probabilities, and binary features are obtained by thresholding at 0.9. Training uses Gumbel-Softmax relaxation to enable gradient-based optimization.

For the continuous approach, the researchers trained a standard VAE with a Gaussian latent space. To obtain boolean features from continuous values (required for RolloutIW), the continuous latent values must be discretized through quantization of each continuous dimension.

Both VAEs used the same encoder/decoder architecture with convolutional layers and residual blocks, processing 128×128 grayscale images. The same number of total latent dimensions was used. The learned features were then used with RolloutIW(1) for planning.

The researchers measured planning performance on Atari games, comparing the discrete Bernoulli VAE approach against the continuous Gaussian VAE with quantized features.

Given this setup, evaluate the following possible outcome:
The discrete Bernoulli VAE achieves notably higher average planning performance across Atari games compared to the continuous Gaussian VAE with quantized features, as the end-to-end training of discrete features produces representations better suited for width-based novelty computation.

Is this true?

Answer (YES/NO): NO